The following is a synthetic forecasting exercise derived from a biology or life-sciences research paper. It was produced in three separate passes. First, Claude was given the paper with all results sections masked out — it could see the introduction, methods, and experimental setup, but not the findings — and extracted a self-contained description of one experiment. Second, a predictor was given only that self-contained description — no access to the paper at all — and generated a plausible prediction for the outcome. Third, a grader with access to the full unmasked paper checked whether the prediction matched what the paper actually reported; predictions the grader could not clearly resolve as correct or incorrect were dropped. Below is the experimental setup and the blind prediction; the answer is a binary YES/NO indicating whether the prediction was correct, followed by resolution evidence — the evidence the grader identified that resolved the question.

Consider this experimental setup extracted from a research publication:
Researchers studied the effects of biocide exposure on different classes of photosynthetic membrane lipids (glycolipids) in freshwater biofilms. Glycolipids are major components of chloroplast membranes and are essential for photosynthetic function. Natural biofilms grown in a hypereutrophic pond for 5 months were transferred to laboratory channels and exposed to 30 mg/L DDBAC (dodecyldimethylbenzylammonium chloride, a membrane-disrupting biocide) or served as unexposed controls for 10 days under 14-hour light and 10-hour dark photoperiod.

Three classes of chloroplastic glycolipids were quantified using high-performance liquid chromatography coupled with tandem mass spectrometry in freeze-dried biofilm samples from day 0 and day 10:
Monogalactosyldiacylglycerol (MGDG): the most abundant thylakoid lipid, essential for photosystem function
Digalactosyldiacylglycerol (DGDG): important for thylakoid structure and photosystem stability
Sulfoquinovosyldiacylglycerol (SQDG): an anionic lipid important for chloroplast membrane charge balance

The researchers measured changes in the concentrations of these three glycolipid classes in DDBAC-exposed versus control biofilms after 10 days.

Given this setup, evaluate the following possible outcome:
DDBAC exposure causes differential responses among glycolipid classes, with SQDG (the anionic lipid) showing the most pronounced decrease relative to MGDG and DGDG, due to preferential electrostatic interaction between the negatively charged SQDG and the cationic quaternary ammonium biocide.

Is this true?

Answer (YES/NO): NO